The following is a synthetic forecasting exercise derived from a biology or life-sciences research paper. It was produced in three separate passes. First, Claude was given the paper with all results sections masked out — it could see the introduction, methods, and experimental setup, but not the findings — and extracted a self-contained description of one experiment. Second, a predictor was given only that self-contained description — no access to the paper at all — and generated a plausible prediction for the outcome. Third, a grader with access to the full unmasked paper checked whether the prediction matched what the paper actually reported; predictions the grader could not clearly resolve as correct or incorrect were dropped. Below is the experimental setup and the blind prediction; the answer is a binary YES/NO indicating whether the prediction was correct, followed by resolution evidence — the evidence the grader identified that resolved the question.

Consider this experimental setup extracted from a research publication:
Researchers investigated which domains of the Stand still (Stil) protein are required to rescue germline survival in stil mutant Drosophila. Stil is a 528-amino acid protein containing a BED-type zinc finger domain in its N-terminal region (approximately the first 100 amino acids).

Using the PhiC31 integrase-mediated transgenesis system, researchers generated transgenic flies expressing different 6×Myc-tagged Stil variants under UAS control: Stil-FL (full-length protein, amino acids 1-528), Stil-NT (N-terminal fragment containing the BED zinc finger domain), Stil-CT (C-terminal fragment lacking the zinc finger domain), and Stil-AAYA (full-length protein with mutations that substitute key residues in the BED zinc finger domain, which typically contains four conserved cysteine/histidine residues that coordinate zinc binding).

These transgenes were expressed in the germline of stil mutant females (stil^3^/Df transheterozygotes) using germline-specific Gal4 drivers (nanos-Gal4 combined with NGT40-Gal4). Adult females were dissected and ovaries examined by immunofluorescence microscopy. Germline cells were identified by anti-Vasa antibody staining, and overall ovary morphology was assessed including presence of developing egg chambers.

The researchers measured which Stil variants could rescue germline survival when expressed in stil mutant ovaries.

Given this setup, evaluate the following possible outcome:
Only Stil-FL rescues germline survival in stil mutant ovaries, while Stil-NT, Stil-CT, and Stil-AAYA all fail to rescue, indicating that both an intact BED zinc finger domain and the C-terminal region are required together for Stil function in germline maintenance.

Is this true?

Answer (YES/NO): NO